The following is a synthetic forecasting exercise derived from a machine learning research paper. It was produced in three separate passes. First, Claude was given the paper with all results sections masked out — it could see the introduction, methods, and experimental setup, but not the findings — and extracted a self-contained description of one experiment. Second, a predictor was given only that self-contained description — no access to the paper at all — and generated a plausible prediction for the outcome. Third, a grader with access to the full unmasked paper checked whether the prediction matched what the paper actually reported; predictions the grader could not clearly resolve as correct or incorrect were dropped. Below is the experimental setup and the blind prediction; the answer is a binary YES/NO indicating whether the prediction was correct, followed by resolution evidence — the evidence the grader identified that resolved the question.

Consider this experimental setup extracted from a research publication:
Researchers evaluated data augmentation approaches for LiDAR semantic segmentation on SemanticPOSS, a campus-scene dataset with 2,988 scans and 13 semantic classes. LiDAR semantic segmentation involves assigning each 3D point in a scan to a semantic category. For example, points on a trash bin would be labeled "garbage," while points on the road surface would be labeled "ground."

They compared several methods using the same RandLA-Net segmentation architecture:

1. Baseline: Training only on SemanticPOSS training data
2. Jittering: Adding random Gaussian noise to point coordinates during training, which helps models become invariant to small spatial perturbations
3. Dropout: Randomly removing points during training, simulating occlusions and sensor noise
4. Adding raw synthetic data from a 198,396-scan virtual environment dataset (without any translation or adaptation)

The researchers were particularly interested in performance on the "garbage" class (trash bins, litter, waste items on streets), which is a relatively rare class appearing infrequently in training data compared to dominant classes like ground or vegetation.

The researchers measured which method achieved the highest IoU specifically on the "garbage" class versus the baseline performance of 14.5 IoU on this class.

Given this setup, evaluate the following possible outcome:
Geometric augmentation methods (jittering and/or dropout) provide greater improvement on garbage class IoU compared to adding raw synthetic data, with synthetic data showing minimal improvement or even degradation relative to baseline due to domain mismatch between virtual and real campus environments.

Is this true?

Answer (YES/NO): NO